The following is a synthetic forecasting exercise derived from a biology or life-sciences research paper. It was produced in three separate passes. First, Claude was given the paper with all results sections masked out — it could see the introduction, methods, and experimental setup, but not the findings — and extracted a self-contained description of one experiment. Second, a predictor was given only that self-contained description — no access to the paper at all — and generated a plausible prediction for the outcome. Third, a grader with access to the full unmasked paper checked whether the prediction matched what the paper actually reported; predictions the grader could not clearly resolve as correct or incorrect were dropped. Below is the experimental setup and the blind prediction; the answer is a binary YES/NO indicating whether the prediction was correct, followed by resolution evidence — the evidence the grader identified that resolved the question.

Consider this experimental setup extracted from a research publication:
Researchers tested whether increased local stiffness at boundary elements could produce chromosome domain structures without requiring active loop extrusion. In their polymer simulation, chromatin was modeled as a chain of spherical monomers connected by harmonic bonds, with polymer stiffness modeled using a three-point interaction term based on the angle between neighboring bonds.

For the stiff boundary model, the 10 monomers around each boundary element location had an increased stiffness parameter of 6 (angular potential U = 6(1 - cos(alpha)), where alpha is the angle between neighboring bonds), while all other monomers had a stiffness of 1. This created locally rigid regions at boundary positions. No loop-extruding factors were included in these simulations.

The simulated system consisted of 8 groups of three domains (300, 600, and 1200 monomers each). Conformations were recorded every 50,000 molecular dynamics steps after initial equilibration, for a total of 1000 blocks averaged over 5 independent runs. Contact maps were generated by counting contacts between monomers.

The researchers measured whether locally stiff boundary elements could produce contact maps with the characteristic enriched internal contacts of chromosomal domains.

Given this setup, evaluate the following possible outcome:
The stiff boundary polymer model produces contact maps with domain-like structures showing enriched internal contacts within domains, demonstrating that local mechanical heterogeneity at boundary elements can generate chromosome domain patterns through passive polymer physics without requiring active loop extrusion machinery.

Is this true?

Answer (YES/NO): NO